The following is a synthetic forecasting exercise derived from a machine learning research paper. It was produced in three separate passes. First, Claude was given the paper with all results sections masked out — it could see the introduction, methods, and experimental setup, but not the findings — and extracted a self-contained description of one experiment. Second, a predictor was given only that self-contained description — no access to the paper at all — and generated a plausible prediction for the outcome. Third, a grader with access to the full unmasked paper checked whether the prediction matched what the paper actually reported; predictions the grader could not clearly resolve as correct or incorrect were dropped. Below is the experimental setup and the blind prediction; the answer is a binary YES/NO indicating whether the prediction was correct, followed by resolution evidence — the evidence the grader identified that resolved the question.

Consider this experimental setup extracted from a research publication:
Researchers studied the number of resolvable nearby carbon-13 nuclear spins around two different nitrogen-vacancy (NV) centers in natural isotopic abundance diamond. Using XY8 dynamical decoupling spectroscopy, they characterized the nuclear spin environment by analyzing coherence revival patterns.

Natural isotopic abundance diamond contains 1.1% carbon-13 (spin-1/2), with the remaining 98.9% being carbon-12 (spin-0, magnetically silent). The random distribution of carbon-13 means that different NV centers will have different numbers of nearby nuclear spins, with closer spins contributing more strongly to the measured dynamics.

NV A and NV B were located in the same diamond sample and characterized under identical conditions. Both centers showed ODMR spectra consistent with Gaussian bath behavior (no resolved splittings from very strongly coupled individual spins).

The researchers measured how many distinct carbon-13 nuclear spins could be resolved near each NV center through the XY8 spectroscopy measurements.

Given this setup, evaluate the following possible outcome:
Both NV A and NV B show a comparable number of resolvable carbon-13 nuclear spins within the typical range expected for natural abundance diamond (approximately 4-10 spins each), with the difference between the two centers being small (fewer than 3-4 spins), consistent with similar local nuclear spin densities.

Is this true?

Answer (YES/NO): YES